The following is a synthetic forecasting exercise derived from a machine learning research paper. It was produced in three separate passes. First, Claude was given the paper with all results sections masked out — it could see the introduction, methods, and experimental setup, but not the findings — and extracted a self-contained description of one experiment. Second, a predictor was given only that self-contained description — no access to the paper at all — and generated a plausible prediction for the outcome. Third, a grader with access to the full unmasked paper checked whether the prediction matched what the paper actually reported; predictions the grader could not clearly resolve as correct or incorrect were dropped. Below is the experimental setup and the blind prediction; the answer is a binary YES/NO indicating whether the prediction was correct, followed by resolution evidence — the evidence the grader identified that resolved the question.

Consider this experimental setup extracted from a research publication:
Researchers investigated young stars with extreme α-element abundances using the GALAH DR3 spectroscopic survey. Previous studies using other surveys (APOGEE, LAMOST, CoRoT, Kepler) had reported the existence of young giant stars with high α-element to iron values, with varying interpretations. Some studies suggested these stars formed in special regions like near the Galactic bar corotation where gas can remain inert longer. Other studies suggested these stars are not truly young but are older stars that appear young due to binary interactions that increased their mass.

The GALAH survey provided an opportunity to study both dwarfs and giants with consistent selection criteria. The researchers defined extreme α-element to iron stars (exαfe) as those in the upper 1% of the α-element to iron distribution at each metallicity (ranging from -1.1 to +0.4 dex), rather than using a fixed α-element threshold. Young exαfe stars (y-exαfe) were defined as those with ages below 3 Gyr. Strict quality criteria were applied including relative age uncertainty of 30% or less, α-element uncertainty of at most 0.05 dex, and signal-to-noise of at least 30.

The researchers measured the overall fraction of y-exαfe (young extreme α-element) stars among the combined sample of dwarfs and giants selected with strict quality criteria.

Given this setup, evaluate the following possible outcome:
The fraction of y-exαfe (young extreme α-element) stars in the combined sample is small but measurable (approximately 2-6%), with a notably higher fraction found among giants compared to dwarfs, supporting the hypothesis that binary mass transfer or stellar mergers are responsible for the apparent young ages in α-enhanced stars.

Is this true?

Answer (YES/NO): NO